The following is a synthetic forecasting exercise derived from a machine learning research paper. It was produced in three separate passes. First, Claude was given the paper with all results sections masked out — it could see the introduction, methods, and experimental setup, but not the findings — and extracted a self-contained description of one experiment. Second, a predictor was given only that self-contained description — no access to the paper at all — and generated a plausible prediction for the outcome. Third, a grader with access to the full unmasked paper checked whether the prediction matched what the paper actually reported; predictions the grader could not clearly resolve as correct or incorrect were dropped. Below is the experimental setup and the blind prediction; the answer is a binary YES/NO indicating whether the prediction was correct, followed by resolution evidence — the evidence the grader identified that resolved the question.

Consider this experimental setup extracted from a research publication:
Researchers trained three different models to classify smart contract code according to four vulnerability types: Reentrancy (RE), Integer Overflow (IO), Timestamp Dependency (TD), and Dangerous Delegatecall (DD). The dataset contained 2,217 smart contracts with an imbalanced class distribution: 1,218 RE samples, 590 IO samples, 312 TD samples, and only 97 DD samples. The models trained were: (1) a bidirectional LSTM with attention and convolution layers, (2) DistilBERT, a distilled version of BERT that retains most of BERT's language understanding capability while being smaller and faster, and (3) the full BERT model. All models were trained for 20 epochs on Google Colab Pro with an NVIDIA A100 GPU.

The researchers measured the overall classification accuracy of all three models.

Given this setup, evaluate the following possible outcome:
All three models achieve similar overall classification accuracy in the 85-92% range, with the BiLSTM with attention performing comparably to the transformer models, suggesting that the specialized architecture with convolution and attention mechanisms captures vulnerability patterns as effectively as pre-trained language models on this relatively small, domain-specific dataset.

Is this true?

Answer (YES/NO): YES